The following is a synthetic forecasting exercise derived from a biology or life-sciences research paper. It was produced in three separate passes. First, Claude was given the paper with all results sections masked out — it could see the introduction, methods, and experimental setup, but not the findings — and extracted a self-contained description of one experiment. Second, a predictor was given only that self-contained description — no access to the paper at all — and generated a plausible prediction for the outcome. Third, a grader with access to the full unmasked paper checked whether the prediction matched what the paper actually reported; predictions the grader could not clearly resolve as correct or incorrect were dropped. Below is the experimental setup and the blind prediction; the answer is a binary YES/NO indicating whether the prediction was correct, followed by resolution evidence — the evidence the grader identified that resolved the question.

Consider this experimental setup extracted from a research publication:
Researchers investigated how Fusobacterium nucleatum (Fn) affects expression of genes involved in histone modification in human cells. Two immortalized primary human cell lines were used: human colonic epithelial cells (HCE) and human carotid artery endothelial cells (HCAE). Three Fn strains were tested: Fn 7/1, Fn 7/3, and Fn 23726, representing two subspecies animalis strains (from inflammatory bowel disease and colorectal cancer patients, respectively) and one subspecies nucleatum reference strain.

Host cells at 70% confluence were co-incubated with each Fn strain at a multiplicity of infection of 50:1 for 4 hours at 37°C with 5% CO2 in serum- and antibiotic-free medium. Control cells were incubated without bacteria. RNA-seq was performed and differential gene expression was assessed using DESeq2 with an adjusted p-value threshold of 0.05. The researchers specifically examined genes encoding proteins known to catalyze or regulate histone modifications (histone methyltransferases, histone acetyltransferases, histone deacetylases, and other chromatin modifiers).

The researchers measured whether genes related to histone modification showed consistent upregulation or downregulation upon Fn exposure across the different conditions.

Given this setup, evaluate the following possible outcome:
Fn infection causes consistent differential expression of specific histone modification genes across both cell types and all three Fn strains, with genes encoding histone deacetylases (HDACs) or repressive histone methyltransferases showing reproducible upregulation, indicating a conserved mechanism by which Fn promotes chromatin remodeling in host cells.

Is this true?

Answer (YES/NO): NO